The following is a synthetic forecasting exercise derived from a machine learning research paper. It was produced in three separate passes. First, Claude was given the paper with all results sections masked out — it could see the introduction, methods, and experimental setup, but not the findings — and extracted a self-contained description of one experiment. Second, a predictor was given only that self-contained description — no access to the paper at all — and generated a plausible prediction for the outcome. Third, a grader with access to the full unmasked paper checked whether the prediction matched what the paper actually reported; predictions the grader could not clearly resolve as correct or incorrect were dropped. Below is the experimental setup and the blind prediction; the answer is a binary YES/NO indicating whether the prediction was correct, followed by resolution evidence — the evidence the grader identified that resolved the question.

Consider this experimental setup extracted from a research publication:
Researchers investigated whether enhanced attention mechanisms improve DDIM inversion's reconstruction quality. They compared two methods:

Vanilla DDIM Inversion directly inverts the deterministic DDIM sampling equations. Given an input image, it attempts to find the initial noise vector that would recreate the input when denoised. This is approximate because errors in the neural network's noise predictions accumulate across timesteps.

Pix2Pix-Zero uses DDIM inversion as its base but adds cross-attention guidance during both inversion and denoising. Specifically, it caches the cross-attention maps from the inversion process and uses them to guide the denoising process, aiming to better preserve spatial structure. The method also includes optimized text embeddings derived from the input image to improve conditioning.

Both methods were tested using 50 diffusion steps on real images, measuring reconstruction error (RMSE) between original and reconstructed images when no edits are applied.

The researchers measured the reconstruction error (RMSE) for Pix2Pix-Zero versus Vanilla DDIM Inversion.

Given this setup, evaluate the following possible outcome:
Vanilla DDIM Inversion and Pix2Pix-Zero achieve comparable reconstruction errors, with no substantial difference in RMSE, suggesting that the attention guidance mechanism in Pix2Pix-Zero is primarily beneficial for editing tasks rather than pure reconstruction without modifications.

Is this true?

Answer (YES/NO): YES